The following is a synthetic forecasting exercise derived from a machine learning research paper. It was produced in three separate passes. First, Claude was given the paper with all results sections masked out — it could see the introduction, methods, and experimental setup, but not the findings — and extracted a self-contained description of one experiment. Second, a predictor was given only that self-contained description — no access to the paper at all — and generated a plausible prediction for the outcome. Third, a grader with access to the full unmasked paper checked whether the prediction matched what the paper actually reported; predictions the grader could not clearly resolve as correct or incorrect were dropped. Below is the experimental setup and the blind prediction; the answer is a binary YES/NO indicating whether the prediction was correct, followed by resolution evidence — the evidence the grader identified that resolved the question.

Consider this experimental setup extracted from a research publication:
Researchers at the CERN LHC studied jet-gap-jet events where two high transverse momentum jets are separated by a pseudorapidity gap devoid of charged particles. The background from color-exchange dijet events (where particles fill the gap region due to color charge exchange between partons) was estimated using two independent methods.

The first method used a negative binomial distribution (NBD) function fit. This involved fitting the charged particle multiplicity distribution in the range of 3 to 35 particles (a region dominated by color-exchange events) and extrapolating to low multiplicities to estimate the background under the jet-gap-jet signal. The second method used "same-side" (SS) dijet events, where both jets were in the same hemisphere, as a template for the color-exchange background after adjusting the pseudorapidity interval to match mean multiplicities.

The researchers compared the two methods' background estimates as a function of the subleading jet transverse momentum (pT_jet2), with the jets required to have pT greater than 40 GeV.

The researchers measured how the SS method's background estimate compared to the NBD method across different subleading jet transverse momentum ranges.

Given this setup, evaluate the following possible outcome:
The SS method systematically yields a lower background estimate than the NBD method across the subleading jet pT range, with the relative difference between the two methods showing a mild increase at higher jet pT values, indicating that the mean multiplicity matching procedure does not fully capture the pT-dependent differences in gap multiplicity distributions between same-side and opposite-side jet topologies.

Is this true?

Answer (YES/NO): NO